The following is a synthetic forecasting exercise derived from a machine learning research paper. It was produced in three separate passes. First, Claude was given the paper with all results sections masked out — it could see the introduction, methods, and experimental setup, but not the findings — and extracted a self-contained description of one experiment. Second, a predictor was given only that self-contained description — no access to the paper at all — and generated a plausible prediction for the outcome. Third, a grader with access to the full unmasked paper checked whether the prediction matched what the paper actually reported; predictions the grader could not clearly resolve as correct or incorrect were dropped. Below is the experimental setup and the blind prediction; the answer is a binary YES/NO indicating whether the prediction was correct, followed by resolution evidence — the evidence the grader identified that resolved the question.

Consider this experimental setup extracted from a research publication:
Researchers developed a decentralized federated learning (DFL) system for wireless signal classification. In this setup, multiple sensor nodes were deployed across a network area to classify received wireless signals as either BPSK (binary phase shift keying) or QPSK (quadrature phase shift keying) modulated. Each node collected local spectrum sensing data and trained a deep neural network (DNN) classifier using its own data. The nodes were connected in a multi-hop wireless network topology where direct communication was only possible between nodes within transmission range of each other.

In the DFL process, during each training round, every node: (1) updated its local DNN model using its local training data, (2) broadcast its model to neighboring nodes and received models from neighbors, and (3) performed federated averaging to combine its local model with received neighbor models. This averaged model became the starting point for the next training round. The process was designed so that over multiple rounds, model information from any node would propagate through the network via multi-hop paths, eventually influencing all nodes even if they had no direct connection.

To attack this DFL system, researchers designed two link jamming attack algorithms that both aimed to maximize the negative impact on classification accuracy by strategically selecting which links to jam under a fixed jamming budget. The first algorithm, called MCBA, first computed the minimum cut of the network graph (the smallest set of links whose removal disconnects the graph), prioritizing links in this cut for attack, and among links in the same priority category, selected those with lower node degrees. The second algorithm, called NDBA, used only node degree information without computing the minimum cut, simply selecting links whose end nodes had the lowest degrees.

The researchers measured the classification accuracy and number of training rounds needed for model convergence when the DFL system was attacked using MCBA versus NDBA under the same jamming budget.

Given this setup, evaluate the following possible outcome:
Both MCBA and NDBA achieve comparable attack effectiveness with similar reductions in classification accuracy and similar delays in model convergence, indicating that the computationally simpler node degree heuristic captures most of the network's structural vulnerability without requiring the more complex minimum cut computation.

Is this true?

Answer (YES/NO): YES